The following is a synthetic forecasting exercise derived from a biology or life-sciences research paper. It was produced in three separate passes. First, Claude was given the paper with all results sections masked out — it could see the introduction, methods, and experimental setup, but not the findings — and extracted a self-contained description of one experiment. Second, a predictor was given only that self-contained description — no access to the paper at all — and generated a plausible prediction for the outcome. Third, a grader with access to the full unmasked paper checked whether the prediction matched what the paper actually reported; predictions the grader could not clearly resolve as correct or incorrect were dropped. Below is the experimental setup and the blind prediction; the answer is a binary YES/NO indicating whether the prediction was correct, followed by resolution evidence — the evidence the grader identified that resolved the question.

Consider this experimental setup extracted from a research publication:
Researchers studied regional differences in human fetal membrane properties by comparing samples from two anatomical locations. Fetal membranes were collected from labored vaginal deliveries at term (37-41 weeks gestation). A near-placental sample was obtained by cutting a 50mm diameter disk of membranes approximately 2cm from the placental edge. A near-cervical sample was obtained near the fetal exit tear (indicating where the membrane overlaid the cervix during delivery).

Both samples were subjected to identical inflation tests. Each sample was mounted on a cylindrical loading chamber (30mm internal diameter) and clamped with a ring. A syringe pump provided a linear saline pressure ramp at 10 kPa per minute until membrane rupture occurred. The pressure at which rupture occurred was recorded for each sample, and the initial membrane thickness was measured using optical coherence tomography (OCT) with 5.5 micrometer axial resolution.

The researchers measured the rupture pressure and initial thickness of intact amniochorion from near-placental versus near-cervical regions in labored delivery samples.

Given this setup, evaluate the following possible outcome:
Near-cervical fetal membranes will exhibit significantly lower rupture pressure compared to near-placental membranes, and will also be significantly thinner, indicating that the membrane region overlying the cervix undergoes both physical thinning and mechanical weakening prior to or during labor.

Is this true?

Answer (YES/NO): YES